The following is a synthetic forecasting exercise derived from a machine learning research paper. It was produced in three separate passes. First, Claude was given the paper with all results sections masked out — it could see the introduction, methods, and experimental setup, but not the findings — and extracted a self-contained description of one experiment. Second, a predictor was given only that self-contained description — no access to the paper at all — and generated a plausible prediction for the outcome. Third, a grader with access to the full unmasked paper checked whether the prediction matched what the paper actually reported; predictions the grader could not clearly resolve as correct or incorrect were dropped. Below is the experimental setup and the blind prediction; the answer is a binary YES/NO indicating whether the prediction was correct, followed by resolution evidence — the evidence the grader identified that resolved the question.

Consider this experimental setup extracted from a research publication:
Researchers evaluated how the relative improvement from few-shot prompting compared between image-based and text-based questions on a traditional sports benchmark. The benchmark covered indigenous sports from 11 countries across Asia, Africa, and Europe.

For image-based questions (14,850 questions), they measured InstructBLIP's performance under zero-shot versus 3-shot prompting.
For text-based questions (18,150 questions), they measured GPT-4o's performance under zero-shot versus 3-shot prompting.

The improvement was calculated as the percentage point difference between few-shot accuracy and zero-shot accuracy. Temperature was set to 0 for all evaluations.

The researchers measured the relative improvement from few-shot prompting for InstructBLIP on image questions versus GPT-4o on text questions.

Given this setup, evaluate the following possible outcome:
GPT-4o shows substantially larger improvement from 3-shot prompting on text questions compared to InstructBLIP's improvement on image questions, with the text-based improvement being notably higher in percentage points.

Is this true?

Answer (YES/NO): NO